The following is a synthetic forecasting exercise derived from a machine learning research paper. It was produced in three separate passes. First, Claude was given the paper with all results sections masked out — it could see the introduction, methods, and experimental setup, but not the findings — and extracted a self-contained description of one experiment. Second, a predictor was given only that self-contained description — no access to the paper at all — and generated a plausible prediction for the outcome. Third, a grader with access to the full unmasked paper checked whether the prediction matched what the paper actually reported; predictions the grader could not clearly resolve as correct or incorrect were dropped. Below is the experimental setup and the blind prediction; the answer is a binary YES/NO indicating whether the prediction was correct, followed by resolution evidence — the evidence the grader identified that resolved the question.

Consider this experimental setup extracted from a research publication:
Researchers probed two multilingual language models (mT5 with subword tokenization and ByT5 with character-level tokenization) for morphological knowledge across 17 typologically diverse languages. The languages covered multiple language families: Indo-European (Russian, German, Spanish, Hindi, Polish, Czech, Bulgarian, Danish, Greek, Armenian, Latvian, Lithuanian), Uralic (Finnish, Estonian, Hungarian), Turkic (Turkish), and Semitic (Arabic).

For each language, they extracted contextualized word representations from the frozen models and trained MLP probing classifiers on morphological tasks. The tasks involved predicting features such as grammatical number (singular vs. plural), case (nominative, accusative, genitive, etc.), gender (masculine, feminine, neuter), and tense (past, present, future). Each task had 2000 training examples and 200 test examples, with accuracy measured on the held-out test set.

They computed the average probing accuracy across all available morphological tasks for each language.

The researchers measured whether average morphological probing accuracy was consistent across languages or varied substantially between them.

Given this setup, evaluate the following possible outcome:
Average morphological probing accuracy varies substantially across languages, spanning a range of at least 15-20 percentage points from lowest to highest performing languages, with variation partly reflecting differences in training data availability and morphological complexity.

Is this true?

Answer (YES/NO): YES